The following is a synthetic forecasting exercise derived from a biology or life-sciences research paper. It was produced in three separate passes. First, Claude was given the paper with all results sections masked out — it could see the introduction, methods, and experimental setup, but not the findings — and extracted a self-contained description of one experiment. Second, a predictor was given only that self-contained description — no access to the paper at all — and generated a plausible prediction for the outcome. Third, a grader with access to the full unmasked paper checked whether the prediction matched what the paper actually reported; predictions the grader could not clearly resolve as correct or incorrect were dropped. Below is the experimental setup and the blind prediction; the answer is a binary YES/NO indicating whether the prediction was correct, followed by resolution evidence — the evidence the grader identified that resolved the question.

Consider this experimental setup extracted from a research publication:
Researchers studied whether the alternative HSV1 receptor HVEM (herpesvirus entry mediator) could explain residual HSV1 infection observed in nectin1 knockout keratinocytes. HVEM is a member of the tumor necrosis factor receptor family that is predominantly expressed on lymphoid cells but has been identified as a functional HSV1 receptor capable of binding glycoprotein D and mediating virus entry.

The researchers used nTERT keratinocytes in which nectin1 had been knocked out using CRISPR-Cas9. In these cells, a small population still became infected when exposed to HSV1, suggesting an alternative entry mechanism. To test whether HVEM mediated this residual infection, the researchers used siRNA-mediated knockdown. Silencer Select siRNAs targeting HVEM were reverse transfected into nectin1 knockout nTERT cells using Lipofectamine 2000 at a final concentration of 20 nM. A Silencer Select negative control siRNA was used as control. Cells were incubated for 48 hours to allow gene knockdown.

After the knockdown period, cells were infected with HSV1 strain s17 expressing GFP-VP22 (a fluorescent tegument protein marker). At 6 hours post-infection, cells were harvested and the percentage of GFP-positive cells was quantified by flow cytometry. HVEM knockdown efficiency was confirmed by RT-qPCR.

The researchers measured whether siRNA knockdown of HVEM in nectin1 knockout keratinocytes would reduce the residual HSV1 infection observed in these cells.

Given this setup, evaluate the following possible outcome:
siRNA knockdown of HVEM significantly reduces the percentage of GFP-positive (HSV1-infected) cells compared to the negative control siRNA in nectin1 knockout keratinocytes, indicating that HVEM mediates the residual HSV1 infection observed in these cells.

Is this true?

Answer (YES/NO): NO